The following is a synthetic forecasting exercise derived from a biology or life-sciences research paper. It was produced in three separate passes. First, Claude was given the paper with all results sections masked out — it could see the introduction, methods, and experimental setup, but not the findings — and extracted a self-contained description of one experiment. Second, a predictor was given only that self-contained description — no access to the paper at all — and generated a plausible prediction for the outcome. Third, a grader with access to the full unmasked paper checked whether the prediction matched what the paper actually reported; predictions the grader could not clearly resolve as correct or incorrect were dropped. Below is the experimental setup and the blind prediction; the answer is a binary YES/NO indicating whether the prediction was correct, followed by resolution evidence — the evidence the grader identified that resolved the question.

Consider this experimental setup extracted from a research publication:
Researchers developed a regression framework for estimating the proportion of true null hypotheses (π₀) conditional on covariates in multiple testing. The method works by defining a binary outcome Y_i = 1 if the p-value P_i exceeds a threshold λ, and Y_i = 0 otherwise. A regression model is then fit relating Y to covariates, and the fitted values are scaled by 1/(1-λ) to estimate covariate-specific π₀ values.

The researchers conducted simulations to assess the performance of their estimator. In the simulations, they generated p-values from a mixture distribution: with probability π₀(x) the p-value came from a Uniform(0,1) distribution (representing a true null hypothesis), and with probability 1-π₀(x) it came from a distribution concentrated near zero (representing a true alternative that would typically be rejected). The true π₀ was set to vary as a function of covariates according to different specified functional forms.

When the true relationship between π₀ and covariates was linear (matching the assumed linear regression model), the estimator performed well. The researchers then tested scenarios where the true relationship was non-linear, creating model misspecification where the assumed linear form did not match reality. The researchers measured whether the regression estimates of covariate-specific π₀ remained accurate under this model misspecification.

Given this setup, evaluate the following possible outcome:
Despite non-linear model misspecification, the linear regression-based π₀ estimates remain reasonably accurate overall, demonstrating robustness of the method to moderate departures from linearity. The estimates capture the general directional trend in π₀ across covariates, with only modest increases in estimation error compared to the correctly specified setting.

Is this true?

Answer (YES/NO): NO